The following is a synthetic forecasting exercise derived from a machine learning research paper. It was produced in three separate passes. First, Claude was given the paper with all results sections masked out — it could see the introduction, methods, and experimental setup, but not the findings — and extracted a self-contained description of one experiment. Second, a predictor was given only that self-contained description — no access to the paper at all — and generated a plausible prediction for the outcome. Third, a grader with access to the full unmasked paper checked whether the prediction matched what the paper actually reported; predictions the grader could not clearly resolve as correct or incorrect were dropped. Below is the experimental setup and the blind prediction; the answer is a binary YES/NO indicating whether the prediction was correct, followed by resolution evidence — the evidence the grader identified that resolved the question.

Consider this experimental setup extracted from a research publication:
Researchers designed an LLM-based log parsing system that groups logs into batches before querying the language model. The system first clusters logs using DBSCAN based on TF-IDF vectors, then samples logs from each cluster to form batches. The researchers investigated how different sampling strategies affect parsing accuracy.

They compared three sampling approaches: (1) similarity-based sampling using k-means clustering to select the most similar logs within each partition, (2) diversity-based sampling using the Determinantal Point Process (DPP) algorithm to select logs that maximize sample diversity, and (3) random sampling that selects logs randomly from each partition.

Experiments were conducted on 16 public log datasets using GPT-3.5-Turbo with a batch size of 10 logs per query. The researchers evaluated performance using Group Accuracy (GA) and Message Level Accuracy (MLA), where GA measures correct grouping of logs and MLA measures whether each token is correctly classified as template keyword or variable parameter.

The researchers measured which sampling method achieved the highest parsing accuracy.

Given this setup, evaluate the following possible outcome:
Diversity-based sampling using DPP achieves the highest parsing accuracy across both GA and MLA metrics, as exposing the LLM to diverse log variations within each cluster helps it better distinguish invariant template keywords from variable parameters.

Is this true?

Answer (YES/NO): YES